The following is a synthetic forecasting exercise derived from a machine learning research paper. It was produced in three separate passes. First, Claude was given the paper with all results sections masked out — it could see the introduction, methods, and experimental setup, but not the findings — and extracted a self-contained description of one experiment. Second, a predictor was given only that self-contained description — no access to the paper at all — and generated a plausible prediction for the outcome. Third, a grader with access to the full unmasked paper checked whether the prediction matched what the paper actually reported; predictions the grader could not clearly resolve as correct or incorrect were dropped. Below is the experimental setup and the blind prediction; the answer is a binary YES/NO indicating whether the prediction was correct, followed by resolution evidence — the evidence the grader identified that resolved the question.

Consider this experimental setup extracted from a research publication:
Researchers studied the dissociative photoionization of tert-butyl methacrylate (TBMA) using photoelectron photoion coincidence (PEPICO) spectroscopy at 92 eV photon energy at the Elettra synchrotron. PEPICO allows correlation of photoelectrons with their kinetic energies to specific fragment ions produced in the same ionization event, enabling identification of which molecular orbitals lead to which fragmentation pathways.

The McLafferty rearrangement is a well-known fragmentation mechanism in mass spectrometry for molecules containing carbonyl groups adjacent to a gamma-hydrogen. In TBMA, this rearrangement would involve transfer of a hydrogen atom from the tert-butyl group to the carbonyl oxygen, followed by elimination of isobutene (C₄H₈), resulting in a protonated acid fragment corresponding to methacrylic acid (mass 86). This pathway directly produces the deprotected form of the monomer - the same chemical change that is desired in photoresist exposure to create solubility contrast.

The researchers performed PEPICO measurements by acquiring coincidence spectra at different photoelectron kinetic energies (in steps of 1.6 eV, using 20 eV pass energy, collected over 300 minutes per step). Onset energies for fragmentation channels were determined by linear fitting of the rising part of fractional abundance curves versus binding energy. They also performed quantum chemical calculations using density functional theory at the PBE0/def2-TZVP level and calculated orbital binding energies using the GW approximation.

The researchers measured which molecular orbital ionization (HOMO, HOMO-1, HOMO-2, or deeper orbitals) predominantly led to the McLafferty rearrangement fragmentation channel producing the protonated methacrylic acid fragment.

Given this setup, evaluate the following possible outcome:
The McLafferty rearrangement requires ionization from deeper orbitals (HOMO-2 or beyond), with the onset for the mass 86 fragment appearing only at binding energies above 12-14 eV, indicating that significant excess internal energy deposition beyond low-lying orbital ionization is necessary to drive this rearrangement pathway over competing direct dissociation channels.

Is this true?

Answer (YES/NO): NO